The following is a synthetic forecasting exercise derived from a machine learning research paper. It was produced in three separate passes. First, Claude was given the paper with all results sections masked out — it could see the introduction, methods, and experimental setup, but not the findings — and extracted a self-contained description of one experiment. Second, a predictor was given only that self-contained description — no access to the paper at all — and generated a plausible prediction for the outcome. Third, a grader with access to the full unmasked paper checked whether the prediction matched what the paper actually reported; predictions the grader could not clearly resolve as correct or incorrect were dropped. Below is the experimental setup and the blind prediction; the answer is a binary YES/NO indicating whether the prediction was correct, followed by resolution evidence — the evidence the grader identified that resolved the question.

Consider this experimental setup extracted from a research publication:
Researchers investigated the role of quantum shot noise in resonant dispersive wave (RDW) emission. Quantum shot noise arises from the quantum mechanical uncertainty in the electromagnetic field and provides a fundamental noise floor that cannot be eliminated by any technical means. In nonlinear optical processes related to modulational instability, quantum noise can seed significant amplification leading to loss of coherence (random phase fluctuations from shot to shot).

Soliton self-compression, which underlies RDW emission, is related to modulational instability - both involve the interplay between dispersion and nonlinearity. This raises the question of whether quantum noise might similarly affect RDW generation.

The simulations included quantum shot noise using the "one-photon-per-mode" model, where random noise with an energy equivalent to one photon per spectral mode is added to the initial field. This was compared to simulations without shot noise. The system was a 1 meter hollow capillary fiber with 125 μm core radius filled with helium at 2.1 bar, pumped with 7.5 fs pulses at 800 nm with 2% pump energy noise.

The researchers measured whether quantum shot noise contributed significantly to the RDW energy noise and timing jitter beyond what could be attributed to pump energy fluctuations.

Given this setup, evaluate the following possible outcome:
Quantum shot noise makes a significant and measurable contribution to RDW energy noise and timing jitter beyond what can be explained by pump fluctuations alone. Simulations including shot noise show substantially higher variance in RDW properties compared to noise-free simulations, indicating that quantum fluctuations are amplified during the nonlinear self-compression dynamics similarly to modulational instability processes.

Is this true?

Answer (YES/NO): NO